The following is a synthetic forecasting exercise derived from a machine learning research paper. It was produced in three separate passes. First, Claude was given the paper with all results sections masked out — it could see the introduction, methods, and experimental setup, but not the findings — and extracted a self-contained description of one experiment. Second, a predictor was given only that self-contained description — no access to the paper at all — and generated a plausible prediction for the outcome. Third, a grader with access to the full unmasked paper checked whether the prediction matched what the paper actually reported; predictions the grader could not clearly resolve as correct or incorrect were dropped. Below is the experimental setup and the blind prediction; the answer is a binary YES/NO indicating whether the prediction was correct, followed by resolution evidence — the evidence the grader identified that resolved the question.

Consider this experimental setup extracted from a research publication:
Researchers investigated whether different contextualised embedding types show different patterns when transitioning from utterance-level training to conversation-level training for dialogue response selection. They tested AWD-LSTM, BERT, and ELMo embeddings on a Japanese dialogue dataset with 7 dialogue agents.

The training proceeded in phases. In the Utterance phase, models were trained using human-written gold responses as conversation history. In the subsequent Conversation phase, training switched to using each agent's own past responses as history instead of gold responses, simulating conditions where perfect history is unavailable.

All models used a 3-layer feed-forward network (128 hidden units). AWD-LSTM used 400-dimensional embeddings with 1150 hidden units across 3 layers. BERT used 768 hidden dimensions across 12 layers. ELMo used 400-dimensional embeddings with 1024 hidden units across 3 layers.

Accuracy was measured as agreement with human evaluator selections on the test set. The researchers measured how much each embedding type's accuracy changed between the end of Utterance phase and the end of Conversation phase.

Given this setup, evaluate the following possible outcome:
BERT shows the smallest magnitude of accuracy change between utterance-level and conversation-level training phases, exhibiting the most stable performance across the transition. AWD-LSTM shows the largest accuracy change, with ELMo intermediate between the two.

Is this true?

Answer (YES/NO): NO